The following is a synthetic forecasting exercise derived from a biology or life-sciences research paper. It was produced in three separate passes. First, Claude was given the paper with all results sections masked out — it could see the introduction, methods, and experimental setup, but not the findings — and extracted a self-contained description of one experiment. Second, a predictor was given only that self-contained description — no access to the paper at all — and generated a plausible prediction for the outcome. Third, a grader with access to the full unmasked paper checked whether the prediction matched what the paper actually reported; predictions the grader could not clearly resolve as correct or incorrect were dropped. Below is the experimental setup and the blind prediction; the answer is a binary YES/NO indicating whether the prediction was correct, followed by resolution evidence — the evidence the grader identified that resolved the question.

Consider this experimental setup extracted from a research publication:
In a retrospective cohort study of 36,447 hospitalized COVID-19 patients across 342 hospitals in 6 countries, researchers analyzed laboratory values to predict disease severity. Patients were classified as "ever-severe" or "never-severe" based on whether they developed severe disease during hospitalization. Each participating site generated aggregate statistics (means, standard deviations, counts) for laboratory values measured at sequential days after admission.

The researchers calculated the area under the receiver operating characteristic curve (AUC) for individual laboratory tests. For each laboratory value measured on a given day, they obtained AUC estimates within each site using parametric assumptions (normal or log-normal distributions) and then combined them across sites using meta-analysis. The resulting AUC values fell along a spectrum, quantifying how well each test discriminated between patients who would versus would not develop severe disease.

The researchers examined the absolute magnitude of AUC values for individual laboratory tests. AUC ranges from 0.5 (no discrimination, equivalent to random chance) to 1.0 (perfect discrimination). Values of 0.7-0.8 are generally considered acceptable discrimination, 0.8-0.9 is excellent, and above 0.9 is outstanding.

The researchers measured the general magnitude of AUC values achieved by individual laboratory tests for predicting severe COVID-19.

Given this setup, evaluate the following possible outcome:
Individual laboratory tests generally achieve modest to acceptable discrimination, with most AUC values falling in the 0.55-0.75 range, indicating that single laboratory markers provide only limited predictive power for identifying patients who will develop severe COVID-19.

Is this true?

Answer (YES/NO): YES